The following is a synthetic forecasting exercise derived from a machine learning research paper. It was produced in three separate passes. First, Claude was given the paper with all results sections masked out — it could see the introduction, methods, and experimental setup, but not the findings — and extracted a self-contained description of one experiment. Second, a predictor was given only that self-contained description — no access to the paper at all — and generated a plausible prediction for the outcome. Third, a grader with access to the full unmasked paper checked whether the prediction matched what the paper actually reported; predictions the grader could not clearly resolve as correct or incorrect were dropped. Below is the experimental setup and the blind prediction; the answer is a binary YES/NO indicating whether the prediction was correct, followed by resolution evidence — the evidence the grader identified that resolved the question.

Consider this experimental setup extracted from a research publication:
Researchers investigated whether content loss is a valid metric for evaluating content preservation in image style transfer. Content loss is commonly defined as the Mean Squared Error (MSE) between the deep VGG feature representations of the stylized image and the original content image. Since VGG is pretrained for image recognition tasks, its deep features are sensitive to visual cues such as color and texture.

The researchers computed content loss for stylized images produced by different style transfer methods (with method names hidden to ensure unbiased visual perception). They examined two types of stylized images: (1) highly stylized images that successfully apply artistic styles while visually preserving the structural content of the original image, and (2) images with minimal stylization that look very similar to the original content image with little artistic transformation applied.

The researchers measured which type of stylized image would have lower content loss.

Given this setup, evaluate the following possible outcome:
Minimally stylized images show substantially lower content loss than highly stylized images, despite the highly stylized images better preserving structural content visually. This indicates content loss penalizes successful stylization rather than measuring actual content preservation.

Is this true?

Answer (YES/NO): YES